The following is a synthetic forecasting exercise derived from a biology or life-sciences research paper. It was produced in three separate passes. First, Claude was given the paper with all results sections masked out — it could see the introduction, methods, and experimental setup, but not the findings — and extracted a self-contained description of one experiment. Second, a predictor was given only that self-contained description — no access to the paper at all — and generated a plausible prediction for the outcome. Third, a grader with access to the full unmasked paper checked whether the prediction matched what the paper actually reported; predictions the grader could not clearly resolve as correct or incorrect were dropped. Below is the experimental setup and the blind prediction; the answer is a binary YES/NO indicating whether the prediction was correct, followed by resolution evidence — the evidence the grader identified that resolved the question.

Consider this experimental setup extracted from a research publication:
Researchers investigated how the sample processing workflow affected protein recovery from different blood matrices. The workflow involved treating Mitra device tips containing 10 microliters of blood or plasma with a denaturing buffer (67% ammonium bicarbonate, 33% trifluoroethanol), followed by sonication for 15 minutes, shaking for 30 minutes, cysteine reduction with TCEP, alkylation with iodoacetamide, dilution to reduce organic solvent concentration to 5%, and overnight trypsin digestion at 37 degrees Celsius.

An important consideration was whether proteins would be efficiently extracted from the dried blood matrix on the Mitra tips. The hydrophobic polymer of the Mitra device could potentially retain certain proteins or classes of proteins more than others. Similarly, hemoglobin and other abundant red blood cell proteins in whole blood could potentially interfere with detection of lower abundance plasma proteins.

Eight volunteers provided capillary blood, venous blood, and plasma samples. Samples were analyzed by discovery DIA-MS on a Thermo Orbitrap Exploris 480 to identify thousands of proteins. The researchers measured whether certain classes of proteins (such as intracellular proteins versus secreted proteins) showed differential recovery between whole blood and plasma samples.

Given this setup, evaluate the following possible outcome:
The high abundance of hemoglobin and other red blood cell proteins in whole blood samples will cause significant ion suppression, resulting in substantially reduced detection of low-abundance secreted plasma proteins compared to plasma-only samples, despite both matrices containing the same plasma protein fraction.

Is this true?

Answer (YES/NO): NO